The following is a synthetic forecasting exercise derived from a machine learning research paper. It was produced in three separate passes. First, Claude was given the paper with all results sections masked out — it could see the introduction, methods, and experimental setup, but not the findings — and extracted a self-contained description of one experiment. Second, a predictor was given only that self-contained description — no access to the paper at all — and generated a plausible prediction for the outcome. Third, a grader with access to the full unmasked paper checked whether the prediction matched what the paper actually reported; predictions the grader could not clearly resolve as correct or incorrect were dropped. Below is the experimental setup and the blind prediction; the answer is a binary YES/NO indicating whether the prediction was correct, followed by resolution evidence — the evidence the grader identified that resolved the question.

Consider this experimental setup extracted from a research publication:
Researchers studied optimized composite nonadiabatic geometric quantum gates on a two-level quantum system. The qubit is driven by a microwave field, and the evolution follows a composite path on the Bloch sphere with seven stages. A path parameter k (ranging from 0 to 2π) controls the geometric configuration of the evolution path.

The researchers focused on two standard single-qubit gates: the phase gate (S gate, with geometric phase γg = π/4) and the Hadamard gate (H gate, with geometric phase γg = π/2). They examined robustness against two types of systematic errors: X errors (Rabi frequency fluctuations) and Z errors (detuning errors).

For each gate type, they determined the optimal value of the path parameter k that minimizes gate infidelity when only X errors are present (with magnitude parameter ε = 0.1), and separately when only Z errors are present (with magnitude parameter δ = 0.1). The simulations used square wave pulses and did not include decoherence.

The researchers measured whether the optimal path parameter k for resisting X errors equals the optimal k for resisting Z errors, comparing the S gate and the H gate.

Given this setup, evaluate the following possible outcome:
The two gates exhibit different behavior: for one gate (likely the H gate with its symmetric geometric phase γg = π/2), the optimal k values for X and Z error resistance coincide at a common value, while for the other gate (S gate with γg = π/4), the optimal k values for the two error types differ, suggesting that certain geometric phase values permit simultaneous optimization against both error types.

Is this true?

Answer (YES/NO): NO